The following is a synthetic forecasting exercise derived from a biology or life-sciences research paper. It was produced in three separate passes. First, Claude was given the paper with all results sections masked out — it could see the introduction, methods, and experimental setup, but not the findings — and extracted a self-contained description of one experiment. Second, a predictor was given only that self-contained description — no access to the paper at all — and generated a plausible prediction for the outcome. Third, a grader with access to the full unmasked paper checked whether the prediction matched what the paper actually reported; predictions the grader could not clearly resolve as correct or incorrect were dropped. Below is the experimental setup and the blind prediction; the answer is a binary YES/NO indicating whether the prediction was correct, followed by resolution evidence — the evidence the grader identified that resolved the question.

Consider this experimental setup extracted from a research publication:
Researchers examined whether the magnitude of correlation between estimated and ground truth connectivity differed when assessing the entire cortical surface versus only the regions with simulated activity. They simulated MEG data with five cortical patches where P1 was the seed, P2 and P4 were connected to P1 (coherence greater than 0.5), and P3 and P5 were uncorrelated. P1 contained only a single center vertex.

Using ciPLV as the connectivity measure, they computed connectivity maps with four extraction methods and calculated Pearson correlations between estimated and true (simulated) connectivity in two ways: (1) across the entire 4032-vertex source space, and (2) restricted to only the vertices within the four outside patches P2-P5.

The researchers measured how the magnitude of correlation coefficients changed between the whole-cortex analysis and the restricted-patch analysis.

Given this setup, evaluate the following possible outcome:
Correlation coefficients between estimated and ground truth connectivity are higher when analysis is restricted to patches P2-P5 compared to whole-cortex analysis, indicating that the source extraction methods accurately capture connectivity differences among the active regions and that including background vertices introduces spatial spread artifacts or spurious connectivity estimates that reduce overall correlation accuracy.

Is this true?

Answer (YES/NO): YES